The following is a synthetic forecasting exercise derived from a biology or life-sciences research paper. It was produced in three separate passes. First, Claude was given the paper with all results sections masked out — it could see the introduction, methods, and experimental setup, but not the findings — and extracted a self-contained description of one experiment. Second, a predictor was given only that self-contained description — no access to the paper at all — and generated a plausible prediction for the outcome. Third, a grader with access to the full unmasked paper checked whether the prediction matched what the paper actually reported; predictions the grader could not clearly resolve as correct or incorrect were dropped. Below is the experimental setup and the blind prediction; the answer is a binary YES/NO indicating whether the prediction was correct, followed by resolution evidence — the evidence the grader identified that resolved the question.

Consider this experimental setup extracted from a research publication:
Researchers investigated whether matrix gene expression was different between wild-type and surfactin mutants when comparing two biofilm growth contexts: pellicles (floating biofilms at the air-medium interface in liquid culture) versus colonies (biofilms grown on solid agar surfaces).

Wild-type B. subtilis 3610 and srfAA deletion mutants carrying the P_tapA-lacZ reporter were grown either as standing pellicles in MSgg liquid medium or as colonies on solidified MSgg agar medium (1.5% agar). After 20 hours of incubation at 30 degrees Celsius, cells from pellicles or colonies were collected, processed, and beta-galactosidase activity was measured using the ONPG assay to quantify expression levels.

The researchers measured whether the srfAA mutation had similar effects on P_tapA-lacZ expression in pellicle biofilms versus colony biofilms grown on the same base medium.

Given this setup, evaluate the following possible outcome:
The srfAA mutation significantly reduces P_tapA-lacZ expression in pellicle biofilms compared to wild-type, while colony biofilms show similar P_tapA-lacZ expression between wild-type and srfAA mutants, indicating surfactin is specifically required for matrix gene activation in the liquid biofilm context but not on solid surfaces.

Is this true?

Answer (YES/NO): NO